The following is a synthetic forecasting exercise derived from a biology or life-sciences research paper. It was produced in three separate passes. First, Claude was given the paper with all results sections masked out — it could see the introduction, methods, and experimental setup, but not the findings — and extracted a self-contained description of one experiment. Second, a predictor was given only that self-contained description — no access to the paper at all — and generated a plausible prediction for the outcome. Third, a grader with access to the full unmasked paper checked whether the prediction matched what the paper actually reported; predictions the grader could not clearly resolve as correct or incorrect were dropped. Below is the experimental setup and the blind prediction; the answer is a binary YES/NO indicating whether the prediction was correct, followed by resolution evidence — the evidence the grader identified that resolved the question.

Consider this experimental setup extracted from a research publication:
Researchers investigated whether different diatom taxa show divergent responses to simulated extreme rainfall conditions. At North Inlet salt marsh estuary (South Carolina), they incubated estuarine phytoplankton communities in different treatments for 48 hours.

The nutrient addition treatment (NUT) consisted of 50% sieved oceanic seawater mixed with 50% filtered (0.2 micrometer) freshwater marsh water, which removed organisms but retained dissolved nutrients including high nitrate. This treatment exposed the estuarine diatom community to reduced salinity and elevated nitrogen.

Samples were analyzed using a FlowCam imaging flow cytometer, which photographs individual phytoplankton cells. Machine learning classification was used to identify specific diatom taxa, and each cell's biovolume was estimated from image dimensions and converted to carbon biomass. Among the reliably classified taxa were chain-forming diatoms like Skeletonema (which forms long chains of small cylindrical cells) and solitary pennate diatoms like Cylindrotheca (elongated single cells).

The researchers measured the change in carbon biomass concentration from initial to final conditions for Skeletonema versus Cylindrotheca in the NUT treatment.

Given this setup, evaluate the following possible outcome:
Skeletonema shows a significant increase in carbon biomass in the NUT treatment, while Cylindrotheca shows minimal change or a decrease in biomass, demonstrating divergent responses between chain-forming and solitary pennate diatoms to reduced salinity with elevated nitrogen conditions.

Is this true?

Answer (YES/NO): NO